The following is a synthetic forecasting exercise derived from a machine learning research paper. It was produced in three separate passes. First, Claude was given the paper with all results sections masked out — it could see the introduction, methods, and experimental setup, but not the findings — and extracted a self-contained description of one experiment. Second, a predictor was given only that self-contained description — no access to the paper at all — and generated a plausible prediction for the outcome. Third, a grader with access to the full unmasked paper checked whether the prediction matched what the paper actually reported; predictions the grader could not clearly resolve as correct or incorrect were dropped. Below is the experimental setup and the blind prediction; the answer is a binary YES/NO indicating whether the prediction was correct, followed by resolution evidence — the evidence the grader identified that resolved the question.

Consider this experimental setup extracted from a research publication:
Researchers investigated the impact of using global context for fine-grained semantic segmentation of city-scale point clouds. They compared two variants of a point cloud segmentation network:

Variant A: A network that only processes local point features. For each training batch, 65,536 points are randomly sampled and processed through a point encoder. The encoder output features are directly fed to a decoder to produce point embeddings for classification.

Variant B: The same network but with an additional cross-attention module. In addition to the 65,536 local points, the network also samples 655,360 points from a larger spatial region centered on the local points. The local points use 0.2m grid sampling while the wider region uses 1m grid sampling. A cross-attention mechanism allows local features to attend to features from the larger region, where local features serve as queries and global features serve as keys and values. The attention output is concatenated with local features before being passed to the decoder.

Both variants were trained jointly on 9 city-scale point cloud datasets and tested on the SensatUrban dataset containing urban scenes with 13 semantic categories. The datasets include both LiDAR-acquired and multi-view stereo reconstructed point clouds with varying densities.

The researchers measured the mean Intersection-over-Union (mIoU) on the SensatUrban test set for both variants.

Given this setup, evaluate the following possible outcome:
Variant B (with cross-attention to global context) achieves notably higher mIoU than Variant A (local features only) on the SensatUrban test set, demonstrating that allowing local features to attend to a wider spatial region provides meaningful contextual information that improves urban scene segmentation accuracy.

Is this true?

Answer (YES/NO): YES